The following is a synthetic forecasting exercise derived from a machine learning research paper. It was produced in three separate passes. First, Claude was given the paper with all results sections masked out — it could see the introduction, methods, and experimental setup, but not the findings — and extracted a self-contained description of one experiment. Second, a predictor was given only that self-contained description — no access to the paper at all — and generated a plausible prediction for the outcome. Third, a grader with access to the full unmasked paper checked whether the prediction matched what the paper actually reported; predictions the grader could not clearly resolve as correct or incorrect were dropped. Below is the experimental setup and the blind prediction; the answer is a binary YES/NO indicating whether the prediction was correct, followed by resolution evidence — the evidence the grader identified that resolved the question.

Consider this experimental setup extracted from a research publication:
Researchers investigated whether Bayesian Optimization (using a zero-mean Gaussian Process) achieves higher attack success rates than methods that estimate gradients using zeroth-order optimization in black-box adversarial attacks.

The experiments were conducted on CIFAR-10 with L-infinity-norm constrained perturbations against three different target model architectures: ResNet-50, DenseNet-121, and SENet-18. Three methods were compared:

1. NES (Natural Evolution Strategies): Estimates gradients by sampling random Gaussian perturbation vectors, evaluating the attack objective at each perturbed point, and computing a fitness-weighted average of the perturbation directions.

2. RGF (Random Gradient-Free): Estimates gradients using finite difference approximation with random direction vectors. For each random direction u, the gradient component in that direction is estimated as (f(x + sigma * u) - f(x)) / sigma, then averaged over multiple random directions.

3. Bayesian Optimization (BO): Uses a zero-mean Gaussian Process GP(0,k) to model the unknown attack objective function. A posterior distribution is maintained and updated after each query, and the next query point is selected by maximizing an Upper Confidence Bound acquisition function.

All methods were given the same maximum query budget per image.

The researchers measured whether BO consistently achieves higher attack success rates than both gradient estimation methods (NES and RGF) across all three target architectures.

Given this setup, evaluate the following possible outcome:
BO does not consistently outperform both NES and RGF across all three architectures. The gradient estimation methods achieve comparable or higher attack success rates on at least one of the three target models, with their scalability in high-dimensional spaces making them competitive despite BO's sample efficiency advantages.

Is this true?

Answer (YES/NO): NO